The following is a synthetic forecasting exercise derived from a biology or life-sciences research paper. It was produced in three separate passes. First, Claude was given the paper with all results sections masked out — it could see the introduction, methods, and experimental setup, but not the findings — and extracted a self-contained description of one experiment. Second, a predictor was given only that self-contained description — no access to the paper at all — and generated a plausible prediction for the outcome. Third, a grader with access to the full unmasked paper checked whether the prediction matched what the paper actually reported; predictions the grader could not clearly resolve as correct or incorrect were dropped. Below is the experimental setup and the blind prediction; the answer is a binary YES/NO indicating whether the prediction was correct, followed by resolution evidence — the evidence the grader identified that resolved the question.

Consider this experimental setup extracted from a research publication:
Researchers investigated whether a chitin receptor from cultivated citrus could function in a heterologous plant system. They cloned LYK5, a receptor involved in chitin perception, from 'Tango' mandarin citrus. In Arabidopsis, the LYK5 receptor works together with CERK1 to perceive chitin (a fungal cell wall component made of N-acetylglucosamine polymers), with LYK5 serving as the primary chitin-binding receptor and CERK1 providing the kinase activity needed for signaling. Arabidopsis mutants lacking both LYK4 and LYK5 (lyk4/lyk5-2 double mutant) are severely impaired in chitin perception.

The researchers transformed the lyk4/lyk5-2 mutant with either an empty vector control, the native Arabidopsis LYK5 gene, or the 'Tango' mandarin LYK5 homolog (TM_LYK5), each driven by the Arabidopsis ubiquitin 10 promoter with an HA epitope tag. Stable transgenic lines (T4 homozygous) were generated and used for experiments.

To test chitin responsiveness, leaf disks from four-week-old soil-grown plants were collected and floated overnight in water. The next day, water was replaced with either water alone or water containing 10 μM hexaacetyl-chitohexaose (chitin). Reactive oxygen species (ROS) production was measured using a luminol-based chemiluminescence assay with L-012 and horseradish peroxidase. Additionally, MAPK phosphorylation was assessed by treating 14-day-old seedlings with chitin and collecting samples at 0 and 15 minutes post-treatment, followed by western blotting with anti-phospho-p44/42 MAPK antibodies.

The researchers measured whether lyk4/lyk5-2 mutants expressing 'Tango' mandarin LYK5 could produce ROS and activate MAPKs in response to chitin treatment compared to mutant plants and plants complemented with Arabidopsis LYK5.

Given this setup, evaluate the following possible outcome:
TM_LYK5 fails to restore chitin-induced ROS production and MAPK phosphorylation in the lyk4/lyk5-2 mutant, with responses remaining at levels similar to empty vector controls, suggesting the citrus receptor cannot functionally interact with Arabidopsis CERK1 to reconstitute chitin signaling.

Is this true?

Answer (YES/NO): NO